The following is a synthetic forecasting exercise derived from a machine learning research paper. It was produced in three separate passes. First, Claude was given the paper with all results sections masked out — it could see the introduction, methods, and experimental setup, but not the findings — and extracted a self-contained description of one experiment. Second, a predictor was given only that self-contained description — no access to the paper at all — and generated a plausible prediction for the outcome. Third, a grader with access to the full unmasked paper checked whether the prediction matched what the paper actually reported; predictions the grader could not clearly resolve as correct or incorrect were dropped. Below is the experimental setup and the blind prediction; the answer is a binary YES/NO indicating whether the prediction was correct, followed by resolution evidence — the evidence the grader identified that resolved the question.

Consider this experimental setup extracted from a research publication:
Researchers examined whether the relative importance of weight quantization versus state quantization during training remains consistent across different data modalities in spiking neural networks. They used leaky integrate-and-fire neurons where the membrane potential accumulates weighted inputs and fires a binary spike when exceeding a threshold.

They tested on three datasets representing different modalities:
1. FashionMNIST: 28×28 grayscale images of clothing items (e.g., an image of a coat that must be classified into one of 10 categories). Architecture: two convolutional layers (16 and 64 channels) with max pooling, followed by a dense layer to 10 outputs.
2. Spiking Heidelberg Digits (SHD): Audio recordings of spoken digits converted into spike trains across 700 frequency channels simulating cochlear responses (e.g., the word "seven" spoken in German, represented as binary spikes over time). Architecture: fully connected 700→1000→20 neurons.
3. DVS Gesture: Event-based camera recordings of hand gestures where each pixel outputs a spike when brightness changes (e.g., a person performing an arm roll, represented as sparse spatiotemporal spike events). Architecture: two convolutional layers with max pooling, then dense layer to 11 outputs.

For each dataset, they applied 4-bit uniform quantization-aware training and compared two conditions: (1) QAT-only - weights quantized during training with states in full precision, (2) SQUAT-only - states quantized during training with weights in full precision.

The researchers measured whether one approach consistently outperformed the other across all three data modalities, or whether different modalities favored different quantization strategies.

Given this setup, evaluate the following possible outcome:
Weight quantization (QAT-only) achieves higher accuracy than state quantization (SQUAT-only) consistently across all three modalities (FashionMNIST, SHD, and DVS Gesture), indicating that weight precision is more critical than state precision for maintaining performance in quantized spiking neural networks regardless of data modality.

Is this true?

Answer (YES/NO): NO